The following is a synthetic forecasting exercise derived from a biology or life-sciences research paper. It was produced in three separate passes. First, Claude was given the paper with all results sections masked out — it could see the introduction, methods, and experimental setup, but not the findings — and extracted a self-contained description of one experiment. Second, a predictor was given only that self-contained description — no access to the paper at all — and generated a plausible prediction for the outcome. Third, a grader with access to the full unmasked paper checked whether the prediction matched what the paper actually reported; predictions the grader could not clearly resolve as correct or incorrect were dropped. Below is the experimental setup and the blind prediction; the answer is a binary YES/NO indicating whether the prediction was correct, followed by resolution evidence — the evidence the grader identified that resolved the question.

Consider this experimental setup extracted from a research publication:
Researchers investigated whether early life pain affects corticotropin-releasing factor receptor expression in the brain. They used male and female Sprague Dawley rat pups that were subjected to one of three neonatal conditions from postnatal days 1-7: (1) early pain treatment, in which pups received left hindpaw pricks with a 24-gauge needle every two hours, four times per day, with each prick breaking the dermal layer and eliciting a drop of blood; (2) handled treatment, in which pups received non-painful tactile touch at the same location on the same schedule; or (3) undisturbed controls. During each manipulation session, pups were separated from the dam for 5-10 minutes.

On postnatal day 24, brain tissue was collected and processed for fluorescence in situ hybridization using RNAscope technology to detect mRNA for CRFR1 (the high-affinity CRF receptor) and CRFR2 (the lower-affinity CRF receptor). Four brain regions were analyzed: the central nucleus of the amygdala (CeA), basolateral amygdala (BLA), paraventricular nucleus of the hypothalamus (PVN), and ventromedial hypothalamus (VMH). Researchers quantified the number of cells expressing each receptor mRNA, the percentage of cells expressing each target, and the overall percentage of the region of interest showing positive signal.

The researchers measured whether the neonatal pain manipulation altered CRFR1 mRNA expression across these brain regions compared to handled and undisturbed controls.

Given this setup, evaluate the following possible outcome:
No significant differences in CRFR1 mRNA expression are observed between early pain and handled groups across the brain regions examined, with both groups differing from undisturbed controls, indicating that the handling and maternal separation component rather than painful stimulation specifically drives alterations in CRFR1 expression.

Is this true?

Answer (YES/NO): NO